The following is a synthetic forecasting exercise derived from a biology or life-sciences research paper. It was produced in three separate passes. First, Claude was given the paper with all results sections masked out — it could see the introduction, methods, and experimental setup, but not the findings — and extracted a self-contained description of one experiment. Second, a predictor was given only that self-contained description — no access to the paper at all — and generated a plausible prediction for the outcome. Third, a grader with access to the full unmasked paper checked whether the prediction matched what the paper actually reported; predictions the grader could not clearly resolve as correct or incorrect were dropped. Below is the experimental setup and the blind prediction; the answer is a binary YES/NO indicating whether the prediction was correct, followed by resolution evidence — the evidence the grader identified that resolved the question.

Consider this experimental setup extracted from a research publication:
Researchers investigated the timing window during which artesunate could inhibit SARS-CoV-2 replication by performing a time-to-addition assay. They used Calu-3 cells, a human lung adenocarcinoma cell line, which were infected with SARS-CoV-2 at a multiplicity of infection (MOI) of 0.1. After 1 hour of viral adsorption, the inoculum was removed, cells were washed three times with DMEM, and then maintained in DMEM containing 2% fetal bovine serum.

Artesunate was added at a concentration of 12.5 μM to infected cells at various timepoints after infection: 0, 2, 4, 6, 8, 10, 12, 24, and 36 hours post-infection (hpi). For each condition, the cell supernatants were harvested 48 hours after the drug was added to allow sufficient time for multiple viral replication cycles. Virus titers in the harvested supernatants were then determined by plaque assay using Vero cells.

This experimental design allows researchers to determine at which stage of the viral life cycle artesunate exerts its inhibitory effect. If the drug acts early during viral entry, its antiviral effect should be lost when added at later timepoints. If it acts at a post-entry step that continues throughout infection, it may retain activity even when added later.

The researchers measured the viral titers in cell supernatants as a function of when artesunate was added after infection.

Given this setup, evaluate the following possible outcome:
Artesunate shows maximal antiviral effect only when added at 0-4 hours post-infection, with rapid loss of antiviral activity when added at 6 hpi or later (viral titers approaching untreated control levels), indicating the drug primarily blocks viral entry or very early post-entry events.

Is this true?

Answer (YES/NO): NO